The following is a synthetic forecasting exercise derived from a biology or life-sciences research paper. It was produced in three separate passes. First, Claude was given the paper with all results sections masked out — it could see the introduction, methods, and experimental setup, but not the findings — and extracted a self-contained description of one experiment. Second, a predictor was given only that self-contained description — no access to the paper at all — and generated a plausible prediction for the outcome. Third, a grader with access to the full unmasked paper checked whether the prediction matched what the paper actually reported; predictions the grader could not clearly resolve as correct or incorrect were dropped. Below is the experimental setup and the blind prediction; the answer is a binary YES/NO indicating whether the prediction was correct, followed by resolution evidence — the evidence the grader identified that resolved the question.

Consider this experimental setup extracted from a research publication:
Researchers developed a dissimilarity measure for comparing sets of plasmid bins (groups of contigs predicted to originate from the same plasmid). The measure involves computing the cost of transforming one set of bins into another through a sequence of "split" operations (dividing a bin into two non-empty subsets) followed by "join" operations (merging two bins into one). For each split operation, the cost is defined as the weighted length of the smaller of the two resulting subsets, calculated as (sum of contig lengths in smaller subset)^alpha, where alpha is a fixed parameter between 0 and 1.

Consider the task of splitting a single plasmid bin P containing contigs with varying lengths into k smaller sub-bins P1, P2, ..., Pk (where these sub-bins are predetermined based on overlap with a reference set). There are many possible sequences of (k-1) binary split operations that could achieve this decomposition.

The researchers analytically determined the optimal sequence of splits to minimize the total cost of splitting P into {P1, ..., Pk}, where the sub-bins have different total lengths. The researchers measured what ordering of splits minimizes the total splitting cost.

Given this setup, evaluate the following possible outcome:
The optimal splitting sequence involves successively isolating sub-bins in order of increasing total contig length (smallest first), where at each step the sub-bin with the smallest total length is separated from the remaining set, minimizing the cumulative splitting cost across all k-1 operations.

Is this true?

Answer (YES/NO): YES